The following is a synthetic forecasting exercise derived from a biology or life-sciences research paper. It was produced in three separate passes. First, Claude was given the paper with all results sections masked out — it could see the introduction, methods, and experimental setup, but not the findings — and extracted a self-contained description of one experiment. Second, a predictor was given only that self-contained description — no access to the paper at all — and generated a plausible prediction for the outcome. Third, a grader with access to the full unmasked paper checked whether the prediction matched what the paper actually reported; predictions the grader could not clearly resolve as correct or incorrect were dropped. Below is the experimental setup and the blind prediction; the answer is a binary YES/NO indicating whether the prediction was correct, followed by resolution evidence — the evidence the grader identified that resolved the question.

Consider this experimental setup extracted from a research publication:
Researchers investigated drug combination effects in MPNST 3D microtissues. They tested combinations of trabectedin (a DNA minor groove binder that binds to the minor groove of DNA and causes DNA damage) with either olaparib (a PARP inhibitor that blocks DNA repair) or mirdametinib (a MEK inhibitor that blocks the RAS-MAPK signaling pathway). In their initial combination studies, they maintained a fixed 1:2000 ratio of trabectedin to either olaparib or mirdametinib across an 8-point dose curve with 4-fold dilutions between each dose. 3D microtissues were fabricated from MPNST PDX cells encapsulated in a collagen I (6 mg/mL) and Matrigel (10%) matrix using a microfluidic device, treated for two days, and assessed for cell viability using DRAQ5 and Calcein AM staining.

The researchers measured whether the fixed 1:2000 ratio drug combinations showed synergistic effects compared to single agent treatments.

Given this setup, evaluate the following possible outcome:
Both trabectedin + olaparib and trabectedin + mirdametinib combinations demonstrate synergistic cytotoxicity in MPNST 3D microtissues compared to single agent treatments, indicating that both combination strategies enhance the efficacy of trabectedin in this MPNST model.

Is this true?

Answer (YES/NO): NO